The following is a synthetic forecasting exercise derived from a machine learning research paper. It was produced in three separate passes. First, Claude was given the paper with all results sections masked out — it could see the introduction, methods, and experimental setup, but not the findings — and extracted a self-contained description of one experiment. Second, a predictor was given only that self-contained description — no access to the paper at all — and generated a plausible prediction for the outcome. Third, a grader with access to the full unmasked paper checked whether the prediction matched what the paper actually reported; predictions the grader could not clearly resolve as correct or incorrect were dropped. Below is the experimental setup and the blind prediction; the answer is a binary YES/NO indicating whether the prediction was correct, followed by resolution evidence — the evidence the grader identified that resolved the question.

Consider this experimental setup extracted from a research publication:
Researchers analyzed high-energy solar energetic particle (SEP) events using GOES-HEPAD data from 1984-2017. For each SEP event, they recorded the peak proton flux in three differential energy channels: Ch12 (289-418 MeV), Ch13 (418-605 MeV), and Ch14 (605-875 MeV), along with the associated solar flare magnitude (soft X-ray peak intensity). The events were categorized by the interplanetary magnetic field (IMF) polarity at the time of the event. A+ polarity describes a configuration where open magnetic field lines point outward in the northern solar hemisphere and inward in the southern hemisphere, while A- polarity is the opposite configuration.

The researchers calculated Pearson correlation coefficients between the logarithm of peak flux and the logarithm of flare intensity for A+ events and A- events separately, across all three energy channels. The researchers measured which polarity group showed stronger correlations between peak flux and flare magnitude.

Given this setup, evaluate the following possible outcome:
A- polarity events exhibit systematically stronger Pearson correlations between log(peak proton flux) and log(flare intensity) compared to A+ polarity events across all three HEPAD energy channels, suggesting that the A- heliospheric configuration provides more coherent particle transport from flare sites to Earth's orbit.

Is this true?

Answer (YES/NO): NO